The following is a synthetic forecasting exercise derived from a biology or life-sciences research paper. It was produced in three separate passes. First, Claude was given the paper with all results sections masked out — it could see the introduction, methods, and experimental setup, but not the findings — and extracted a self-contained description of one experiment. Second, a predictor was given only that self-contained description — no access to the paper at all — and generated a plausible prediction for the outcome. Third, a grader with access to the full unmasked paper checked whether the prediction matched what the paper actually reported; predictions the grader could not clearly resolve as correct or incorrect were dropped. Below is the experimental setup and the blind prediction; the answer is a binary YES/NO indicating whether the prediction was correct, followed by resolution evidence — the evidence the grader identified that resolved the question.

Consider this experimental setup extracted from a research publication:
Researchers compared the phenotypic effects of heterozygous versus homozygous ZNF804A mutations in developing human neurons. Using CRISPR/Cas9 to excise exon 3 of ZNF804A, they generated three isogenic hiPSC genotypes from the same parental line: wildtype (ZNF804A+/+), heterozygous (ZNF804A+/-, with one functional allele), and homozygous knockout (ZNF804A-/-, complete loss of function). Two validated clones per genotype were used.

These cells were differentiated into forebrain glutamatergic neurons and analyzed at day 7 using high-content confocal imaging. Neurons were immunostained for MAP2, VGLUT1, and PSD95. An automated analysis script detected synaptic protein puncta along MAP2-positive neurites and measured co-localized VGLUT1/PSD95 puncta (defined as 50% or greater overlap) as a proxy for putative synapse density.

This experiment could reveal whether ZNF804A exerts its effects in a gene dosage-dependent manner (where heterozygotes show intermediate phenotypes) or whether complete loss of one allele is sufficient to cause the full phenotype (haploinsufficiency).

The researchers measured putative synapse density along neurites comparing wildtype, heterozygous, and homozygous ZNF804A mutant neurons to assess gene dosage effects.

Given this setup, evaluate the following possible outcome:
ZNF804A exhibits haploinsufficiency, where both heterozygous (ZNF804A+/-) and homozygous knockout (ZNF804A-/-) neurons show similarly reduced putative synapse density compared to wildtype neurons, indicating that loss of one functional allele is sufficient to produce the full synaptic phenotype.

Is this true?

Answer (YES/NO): NO